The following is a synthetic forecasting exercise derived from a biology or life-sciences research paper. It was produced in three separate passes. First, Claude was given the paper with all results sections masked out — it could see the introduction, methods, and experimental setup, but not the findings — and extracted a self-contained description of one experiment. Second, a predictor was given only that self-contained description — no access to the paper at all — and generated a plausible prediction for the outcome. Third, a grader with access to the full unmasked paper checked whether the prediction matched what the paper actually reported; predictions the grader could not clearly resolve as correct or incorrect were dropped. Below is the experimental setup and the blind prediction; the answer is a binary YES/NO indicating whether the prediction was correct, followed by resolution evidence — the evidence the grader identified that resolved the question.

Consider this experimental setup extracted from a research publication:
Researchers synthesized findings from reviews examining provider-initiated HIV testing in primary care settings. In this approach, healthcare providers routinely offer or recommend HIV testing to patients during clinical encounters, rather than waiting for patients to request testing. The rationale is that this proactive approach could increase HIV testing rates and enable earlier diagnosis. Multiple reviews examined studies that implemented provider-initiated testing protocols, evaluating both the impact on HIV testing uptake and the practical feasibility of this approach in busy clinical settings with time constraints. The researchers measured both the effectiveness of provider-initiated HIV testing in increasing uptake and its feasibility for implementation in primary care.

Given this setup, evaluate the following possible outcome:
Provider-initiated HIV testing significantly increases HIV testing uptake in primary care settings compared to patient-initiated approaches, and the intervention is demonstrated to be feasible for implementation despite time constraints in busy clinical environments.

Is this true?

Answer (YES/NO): NO